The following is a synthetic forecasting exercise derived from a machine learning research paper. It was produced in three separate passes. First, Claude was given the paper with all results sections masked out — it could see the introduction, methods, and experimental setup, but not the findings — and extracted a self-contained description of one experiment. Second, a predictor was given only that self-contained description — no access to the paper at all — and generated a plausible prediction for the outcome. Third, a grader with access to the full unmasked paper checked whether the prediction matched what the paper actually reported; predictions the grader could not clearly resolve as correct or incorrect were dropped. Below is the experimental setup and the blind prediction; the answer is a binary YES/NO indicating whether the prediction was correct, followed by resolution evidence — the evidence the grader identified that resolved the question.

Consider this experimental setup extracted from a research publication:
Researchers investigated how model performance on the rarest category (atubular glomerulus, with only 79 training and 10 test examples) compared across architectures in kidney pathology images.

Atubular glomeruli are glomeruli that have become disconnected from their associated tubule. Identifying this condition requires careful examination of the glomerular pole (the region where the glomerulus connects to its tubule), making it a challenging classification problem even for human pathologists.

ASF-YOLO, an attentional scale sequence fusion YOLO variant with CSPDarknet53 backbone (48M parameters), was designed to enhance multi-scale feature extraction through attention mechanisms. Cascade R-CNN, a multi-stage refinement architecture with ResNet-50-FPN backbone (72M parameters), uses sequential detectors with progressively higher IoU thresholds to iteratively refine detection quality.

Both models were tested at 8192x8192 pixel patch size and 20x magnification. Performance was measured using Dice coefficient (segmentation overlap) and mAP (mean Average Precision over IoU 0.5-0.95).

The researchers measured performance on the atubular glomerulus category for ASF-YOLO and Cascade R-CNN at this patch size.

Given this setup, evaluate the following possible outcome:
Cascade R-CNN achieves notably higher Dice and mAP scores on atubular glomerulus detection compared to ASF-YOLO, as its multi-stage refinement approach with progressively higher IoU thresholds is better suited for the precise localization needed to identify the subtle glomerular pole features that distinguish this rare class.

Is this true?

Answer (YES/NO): YES